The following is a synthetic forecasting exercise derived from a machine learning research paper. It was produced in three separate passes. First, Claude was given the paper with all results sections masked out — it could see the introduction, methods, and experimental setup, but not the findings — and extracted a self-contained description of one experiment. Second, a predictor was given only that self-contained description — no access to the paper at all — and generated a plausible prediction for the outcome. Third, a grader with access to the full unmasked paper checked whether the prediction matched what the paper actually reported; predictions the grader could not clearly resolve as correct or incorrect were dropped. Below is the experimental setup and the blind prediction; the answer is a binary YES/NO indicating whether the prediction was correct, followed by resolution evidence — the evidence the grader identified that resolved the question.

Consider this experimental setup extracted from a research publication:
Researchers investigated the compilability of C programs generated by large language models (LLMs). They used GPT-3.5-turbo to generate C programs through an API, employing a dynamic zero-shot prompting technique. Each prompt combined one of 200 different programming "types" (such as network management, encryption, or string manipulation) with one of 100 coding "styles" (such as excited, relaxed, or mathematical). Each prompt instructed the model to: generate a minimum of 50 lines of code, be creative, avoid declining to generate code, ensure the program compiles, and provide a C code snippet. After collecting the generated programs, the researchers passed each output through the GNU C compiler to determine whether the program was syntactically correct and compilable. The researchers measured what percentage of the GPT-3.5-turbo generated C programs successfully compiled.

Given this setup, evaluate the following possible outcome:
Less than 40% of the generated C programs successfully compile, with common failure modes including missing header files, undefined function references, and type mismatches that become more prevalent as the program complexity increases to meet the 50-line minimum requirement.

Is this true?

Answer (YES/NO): NO